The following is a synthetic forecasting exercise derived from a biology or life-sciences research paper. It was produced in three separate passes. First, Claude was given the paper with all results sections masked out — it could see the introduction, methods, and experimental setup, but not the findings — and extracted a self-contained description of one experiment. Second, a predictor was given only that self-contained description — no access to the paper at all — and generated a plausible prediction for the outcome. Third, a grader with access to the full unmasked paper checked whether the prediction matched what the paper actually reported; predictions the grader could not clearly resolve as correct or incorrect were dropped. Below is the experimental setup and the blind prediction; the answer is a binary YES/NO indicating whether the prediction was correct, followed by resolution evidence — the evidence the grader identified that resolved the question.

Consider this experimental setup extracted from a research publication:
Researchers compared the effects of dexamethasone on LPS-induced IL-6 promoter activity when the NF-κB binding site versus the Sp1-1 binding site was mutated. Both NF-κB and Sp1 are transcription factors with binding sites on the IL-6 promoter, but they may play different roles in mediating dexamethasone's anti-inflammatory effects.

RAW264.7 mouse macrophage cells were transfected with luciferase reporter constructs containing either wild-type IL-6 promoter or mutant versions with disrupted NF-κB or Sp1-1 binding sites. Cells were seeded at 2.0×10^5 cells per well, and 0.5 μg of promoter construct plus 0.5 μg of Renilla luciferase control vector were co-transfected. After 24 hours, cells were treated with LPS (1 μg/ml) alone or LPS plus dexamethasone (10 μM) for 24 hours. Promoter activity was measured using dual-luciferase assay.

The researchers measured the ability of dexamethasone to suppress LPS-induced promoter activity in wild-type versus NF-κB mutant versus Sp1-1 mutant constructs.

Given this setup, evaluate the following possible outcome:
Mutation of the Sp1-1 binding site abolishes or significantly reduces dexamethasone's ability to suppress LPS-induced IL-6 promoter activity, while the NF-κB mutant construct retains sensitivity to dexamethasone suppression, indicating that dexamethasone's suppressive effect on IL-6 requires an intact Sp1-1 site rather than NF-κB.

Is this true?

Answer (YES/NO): NO